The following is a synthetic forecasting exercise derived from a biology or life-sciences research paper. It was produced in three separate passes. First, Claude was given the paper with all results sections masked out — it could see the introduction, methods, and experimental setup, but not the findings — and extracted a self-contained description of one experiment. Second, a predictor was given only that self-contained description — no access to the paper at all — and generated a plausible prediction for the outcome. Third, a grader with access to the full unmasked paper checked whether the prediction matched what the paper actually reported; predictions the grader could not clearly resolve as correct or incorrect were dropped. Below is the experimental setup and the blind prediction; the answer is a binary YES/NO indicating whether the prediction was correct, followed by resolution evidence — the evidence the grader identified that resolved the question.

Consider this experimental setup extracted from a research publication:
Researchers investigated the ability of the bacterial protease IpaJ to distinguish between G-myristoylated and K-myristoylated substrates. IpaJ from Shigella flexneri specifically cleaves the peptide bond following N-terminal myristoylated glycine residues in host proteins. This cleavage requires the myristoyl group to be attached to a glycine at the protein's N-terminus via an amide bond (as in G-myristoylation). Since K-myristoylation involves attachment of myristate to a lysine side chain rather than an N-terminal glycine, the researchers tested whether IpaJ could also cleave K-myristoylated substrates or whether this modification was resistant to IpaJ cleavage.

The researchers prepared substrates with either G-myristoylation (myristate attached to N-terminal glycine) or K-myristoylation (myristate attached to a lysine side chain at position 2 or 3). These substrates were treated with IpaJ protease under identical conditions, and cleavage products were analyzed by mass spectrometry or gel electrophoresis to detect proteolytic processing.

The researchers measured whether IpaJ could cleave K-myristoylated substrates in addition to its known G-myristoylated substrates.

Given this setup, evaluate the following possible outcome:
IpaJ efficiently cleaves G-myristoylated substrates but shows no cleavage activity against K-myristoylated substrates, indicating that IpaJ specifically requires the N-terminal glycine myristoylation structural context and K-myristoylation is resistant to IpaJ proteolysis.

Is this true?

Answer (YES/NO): YES